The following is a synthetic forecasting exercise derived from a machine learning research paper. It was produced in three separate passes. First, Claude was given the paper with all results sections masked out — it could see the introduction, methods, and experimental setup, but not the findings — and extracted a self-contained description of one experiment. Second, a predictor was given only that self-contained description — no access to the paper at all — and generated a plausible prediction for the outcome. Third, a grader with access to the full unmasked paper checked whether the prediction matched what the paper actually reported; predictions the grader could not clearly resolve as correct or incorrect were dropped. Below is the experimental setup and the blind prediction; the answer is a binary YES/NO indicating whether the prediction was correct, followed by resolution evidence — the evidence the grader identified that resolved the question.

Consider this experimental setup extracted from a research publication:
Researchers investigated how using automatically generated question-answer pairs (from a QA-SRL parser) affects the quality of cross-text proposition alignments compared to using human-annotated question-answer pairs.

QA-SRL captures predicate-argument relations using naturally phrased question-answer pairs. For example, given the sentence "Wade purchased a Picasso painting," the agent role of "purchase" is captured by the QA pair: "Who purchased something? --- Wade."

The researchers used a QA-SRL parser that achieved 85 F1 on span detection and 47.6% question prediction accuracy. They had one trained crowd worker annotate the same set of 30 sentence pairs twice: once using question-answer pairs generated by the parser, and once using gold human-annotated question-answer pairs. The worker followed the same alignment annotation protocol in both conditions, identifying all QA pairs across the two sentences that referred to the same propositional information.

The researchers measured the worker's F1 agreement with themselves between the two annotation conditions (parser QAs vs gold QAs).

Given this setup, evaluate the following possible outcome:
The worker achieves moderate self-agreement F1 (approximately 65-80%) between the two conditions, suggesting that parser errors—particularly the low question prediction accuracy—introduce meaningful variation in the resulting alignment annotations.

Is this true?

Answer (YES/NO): YES